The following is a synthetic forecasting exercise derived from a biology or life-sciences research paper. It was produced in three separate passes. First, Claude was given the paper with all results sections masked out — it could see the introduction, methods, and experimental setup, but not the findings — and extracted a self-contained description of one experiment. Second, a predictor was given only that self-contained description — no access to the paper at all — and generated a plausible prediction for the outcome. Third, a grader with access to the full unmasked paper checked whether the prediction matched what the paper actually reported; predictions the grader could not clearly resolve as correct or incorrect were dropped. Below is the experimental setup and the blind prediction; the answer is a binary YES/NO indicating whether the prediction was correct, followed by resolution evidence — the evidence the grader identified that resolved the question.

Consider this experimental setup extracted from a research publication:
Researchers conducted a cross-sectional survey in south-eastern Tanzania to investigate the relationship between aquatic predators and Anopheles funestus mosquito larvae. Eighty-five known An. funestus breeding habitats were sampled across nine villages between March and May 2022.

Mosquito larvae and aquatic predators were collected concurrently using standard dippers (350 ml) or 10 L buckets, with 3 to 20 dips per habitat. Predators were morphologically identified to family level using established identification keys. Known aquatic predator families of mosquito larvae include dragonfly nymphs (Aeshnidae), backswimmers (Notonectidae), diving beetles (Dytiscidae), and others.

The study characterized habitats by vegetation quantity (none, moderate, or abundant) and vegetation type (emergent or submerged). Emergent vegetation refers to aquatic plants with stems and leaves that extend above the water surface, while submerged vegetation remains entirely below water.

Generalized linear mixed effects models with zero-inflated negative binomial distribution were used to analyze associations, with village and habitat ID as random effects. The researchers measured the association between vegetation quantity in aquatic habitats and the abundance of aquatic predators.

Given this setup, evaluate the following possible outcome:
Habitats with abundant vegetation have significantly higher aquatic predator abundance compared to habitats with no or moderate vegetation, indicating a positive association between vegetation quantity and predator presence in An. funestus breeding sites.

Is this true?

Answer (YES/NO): NO